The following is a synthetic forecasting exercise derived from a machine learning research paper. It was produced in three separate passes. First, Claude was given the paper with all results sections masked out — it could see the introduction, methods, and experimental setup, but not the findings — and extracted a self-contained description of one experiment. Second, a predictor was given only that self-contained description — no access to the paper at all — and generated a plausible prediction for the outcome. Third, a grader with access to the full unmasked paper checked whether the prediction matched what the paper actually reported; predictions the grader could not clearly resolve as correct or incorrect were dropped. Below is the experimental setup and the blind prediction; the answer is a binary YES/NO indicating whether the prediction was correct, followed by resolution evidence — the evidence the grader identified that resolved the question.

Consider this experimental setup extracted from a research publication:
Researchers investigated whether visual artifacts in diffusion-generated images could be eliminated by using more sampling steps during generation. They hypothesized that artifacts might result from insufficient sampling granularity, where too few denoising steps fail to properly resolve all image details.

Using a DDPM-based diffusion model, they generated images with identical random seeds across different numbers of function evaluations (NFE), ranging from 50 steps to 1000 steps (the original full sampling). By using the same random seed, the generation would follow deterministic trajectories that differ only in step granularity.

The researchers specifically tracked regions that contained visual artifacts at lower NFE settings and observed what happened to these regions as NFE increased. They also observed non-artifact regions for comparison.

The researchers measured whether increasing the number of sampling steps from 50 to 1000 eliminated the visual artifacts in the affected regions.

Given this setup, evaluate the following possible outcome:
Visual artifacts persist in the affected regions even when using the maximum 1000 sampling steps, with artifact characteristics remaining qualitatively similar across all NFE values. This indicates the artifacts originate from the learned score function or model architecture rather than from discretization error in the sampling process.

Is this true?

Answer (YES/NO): YES